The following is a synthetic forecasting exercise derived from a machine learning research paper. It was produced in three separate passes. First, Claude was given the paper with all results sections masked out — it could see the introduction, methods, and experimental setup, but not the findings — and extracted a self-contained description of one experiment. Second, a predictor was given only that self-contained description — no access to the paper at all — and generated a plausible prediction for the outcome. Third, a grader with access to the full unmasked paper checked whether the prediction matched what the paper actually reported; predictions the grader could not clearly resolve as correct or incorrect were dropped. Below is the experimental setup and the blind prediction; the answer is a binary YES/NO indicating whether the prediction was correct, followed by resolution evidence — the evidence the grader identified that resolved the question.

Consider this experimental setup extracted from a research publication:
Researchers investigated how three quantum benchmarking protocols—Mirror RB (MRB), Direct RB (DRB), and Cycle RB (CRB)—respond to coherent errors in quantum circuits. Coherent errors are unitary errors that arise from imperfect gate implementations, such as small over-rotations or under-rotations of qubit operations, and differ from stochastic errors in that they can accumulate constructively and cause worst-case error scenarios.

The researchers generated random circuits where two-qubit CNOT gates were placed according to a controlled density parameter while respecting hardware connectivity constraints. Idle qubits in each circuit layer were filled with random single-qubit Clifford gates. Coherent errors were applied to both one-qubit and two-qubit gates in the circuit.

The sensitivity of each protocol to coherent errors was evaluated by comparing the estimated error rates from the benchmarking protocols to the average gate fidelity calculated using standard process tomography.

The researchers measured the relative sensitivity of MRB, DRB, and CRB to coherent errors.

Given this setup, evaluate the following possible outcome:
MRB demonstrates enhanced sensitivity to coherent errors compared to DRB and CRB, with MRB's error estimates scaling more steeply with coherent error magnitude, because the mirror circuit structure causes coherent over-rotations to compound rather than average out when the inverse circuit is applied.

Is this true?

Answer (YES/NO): NO